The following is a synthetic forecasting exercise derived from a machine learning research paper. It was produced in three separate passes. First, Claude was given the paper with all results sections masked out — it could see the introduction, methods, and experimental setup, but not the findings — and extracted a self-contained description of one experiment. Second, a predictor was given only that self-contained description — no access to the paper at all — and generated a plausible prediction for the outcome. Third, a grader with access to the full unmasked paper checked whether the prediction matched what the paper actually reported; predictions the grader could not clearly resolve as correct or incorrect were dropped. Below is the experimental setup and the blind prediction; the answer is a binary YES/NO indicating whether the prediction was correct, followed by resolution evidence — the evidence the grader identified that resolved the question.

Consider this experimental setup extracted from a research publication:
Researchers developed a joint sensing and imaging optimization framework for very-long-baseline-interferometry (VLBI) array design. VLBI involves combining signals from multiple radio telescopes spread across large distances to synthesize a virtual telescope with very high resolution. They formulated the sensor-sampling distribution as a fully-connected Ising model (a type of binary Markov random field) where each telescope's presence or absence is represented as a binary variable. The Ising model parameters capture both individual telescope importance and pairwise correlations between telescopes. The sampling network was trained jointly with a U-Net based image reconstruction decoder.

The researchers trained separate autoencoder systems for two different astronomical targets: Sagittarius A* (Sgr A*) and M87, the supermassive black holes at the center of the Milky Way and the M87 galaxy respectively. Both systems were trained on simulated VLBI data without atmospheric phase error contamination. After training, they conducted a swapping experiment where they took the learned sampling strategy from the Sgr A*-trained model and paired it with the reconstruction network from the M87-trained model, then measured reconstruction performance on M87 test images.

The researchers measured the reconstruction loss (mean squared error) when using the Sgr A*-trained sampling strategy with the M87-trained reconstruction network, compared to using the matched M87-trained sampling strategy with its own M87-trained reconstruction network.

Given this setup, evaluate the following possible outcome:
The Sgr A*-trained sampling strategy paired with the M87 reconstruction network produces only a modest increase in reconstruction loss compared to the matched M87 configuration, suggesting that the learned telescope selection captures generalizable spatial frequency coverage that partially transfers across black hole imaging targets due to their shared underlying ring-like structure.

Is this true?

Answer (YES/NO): NO